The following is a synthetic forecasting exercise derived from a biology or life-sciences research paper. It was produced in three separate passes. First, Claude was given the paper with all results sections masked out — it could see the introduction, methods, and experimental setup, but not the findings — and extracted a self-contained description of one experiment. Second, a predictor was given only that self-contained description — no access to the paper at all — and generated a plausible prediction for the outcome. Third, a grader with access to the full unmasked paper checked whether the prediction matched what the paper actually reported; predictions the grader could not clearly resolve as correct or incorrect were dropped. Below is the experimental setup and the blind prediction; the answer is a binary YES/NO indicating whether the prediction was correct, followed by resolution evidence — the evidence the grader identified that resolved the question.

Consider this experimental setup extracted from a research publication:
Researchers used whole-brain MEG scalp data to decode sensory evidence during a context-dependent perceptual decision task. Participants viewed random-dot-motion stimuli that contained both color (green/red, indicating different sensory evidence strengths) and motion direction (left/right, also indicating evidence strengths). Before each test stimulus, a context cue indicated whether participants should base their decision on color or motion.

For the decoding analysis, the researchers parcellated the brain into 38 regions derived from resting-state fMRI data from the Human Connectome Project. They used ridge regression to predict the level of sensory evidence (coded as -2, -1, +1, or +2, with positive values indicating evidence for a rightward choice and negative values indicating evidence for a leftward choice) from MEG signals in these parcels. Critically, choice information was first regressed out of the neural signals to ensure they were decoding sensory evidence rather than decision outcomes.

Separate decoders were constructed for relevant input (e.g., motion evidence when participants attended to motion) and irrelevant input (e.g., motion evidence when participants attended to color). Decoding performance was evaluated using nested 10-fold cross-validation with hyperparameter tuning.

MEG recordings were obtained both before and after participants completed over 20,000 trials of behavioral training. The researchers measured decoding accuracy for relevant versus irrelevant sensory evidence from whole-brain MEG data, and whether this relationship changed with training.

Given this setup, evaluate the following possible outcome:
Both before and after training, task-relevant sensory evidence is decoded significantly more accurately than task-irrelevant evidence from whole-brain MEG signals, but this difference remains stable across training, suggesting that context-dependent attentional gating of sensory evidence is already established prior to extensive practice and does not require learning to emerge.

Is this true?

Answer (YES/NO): YES